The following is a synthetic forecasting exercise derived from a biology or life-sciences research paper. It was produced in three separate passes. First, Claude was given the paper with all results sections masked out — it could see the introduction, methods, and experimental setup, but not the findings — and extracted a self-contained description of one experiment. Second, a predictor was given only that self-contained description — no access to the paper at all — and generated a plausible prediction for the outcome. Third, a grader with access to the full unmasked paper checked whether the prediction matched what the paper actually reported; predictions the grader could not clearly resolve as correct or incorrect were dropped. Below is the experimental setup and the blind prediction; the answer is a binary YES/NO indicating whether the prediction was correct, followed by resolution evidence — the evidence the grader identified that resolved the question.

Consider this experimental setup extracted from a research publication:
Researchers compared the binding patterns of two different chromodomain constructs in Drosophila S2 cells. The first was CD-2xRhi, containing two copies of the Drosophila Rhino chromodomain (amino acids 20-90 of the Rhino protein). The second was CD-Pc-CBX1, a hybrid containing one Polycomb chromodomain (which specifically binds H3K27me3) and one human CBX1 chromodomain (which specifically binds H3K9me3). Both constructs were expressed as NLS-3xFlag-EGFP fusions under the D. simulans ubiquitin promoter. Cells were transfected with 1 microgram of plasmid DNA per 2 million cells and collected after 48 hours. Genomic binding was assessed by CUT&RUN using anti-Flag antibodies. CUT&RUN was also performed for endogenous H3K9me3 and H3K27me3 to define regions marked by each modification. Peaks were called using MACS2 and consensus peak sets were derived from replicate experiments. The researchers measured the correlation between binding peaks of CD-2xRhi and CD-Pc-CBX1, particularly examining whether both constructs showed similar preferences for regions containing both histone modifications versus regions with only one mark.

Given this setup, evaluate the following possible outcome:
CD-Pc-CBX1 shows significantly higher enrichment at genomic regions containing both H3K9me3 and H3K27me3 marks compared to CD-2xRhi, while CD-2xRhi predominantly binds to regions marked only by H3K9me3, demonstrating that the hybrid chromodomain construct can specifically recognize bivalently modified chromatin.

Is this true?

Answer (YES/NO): NO